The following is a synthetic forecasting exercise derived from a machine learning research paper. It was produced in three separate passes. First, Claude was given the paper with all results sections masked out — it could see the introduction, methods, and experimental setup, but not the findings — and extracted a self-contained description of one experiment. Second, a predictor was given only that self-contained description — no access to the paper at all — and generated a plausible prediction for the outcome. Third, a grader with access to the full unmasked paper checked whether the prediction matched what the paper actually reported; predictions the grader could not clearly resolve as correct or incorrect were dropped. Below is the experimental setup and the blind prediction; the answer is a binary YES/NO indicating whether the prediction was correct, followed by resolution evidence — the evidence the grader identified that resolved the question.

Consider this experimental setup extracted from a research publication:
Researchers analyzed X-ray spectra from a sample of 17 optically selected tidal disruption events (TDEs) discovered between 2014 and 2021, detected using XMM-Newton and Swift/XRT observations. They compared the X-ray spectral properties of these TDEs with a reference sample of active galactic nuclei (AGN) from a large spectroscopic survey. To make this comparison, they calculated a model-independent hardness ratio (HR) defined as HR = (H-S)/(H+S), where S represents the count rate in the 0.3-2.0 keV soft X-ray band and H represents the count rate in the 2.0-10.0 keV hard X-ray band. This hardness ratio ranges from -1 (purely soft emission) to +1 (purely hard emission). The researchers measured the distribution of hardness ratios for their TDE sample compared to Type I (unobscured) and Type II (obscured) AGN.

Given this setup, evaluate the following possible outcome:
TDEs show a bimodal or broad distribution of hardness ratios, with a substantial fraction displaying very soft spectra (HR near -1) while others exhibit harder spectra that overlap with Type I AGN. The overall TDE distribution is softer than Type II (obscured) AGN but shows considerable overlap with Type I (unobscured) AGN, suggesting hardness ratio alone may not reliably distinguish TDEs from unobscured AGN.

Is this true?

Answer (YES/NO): NO